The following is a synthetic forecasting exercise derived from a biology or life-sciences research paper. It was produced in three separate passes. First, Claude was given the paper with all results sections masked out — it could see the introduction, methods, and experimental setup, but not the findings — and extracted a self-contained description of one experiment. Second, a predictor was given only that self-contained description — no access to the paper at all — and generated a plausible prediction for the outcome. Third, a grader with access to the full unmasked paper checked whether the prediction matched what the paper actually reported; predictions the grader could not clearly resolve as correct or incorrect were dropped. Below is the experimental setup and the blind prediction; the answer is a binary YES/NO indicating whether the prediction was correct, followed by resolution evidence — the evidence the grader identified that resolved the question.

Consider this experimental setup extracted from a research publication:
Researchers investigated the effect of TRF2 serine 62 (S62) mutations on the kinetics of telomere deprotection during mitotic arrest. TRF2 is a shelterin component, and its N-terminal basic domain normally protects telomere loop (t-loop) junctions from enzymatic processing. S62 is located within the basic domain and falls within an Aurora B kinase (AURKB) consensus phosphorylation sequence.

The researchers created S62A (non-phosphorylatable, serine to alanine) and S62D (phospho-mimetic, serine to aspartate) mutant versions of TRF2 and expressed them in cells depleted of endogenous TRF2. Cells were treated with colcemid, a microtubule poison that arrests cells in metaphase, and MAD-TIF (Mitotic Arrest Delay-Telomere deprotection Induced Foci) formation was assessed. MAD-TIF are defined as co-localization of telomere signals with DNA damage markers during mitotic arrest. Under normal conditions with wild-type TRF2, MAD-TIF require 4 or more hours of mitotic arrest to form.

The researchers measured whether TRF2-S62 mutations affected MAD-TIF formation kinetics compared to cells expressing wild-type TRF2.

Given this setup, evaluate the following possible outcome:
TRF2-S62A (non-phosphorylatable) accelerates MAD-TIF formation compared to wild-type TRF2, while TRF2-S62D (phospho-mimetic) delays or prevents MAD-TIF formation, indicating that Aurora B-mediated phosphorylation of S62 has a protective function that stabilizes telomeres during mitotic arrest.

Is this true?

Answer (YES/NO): NO